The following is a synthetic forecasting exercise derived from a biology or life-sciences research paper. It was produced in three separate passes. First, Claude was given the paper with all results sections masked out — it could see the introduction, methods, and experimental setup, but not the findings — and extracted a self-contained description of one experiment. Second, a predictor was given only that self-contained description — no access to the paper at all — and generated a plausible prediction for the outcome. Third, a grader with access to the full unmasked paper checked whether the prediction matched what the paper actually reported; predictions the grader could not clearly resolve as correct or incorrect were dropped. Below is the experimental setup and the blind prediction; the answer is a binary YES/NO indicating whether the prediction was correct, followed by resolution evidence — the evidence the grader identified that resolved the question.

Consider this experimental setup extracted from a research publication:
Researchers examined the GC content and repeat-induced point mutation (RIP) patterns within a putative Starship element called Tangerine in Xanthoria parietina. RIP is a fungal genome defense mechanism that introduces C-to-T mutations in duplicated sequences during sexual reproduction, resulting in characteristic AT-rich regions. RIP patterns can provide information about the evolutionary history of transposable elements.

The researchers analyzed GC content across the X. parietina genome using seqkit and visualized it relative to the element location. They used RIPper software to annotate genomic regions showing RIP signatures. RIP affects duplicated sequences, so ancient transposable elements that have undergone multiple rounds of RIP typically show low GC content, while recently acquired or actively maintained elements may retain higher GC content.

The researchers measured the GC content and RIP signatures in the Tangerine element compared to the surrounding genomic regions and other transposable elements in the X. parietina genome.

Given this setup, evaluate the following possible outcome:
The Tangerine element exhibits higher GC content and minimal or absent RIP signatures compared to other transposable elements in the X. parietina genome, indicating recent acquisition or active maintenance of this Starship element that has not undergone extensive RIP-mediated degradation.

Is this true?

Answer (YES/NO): NO